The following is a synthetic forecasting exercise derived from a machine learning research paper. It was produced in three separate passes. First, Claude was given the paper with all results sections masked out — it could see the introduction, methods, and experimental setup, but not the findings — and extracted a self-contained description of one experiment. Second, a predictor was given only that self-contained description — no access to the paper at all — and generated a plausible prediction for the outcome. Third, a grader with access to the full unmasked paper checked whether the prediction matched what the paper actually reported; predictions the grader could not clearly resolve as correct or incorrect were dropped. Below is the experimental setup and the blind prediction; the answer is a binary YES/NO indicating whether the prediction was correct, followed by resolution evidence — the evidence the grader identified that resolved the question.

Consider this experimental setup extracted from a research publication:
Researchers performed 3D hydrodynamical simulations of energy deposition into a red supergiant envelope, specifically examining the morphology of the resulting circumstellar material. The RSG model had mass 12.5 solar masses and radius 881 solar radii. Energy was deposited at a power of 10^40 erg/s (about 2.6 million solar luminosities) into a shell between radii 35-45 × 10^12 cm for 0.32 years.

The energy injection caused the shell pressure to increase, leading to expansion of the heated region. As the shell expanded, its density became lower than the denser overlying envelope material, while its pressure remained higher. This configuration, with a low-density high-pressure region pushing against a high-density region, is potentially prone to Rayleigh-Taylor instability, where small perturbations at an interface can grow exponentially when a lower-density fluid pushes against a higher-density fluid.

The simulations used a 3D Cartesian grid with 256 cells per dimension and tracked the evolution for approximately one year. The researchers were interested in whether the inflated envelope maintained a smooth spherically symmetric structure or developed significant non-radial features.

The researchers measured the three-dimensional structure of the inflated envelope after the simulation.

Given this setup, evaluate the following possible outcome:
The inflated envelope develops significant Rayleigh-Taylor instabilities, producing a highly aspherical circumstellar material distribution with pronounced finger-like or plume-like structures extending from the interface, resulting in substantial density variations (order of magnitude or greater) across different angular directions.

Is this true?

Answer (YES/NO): YES